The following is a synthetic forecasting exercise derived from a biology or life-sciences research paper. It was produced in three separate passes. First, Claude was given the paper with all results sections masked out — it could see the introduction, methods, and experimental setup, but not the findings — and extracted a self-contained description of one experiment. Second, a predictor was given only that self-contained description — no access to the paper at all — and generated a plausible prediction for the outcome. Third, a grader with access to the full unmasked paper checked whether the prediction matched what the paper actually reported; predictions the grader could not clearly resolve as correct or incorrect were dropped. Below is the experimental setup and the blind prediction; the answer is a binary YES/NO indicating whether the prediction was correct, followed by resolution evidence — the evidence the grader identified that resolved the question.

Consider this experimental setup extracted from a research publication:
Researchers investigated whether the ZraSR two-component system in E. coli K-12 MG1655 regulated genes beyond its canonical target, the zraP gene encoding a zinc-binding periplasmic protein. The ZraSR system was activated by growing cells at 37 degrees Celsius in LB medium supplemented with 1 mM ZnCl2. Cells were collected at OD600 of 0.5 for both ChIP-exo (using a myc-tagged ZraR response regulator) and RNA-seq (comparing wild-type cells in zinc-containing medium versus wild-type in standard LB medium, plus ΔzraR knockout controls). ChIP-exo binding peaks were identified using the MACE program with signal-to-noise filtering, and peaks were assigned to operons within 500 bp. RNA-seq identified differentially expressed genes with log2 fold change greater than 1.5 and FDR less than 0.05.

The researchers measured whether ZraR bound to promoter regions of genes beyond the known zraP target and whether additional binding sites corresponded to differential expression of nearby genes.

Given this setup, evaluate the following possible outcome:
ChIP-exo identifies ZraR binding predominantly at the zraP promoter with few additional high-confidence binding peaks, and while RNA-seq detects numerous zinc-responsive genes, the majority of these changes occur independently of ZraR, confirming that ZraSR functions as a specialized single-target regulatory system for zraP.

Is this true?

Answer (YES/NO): NO